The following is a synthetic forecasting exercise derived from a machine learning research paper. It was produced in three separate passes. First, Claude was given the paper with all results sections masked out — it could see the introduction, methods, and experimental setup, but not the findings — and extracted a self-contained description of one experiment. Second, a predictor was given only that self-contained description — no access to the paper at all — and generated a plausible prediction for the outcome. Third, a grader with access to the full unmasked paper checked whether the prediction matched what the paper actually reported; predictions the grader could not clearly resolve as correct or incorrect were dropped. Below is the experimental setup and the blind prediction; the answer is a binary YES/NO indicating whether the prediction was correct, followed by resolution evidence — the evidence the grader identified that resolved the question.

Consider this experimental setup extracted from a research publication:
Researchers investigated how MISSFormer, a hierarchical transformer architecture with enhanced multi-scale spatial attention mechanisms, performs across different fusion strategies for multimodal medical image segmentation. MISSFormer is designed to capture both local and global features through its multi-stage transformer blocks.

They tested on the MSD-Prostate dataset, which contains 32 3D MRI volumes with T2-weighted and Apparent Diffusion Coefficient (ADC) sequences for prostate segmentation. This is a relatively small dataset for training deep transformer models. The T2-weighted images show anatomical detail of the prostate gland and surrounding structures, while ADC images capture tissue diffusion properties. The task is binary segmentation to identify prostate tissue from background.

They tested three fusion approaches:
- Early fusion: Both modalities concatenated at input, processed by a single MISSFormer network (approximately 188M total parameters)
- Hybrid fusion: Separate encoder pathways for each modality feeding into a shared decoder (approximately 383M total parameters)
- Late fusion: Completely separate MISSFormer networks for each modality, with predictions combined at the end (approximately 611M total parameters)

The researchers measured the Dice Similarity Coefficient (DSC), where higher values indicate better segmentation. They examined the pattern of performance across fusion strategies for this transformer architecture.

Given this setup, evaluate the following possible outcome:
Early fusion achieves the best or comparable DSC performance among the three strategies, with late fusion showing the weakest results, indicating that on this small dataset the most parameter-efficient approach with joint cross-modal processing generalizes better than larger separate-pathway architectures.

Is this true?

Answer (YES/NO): NO